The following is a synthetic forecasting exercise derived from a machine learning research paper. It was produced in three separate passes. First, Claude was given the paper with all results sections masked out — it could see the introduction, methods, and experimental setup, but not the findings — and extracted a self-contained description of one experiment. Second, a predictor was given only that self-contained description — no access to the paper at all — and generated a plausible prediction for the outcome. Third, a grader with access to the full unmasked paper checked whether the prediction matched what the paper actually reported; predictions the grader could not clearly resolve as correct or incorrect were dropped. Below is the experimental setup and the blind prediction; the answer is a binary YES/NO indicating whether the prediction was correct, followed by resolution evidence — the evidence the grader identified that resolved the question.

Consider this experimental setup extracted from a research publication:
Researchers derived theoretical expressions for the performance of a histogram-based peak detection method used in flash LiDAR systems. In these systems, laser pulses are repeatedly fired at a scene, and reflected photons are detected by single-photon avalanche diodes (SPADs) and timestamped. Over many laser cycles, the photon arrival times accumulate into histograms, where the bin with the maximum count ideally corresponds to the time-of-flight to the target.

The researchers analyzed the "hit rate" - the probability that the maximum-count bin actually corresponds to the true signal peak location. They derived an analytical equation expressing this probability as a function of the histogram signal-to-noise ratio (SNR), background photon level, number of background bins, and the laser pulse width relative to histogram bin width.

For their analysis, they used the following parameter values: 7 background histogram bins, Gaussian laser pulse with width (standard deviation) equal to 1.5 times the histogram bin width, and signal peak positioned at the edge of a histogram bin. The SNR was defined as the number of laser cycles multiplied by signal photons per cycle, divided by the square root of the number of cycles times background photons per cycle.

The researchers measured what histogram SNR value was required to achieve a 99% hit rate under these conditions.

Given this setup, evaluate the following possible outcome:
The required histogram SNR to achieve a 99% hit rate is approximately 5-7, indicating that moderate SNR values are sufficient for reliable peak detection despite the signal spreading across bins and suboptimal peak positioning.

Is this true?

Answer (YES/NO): NO